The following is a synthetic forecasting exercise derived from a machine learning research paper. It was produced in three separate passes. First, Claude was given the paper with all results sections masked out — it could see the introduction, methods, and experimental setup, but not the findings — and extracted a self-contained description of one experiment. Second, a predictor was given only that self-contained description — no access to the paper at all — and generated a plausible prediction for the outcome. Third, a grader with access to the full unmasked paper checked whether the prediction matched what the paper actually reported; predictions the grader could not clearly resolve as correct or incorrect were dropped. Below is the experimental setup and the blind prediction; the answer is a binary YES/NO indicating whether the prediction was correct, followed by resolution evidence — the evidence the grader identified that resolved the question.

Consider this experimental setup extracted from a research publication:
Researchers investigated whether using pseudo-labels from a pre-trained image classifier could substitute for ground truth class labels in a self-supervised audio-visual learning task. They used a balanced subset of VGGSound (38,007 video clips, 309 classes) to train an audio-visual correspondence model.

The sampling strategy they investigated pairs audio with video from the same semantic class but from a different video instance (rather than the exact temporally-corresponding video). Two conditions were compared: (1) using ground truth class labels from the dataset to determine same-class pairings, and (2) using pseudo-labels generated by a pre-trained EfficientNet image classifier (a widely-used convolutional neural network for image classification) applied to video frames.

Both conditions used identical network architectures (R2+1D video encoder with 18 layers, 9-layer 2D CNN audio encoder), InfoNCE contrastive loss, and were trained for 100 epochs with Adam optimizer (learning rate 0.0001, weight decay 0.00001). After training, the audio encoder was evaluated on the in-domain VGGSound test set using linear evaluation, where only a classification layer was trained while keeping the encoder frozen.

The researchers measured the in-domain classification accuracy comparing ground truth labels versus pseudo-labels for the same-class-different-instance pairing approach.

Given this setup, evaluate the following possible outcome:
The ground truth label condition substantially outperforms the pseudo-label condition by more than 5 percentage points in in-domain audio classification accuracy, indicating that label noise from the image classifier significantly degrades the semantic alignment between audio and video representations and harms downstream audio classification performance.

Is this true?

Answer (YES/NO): NO